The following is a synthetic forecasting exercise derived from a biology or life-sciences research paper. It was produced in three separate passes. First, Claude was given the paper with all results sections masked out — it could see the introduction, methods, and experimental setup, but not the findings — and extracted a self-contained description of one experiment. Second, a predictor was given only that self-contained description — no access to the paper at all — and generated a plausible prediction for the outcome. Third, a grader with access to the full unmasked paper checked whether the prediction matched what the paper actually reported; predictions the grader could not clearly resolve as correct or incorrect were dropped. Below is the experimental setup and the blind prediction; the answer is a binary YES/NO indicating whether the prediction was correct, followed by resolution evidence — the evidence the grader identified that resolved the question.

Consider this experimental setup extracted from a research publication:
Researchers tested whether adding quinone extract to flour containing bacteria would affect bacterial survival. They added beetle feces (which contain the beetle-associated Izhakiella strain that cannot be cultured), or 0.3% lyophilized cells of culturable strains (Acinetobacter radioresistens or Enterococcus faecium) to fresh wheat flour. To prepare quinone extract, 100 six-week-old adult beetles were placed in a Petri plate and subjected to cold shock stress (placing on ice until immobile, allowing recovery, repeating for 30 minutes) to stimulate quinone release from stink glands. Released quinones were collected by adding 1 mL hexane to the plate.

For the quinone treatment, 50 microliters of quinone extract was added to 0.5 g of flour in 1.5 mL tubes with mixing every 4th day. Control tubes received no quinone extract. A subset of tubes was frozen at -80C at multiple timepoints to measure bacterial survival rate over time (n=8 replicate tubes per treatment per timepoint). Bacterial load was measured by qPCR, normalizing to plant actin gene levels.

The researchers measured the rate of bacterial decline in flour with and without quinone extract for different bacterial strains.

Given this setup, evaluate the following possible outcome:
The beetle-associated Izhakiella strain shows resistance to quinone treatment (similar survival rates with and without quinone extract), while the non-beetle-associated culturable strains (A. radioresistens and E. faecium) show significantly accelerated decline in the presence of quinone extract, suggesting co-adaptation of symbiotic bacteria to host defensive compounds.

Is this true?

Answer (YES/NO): NO